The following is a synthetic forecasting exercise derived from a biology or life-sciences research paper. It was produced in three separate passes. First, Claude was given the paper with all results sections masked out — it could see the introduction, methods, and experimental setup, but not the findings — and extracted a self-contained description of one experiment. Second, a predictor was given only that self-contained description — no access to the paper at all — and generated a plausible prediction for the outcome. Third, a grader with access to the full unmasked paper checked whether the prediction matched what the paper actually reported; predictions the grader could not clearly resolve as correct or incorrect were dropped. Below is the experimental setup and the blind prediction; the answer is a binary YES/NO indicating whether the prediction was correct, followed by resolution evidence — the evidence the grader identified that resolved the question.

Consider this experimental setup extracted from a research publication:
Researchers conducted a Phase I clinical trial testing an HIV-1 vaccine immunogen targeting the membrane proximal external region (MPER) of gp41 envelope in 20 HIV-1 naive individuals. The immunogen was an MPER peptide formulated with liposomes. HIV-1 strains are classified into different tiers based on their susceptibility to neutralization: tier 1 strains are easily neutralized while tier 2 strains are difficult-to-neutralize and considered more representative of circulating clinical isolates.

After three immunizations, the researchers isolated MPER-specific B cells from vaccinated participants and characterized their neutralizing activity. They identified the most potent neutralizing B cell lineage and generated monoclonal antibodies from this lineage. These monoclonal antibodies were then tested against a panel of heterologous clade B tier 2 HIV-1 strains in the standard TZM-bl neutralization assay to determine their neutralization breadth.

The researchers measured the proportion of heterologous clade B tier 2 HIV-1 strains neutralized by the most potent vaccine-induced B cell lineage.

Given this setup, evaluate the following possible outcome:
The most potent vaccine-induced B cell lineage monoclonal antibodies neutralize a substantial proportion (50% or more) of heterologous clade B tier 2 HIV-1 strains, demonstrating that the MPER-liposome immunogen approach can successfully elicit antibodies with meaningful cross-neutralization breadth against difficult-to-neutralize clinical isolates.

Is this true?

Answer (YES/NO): NO